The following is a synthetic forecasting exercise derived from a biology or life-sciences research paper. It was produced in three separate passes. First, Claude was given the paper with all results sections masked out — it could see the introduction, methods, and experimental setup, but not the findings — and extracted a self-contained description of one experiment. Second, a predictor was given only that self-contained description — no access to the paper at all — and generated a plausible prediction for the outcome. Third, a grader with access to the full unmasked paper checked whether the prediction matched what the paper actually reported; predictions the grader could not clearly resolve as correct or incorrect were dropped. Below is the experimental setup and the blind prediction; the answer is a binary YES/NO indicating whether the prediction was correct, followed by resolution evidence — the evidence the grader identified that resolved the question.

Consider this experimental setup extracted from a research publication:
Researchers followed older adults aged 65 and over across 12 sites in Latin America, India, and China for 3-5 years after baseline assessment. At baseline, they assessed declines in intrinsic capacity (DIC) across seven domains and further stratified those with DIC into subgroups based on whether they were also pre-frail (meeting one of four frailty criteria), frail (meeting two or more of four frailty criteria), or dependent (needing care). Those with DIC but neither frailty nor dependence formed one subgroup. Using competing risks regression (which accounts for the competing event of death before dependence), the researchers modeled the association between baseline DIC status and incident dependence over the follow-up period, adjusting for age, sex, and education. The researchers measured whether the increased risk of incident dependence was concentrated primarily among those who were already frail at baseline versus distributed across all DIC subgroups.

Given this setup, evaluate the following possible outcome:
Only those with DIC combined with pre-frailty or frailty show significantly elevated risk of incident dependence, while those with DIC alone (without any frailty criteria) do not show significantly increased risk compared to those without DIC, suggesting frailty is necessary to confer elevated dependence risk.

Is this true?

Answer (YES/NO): NO